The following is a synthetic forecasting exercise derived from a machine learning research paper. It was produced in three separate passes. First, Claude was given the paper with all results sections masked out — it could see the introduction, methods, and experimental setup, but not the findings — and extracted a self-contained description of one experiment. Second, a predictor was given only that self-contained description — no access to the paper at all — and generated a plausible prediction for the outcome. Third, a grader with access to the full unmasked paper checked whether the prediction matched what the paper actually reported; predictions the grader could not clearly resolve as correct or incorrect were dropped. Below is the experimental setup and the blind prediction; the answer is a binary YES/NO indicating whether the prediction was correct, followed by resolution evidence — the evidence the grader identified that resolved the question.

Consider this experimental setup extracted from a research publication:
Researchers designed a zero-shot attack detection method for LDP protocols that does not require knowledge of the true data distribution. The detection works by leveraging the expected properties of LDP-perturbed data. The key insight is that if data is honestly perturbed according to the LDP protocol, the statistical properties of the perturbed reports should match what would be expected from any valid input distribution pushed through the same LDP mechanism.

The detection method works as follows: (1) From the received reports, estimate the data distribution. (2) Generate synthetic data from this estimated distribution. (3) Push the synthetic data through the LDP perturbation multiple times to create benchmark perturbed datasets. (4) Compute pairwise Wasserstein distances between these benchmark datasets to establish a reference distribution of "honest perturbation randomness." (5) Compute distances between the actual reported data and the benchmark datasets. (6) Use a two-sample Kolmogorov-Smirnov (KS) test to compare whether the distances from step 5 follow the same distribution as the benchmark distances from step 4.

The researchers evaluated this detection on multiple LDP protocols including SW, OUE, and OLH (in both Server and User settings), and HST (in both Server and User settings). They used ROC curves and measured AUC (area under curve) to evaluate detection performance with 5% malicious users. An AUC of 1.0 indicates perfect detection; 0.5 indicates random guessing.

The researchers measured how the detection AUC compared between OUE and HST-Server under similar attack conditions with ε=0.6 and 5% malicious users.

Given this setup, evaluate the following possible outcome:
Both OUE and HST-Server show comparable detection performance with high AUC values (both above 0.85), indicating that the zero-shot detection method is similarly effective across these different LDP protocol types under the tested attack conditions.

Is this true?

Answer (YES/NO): NO